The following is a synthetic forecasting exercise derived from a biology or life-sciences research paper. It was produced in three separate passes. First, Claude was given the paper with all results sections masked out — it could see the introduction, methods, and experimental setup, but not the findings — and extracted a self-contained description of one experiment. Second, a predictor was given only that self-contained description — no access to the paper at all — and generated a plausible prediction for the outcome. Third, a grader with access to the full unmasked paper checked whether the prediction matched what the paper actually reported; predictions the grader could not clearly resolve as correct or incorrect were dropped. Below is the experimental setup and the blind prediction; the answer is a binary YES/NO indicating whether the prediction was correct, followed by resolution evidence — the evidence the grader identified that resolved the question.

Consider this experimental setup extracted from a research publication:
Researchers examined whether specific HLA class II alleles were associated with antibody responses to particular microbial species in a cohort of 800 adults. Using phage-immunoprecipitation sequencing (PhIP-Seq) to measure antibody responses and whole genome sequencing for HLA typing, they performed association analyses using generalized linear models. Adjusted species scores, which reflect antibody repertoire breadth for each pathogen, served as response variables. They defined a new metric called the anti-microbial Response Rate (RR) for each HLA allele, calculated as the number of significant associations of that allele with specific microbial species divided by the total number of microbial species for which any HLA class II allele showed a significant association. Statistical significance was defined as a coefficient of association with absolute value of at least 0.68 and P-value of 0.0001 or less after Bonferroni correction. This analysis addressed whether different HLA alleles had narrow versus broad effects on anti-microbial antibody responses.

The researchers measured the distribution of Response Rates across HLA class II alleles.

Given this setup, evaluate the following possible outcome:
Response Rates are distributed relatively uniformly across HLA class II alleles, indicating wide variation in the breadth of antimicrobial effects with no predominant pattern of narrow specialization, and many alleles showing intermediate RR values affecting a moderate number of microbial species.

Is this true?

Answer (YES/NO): NO